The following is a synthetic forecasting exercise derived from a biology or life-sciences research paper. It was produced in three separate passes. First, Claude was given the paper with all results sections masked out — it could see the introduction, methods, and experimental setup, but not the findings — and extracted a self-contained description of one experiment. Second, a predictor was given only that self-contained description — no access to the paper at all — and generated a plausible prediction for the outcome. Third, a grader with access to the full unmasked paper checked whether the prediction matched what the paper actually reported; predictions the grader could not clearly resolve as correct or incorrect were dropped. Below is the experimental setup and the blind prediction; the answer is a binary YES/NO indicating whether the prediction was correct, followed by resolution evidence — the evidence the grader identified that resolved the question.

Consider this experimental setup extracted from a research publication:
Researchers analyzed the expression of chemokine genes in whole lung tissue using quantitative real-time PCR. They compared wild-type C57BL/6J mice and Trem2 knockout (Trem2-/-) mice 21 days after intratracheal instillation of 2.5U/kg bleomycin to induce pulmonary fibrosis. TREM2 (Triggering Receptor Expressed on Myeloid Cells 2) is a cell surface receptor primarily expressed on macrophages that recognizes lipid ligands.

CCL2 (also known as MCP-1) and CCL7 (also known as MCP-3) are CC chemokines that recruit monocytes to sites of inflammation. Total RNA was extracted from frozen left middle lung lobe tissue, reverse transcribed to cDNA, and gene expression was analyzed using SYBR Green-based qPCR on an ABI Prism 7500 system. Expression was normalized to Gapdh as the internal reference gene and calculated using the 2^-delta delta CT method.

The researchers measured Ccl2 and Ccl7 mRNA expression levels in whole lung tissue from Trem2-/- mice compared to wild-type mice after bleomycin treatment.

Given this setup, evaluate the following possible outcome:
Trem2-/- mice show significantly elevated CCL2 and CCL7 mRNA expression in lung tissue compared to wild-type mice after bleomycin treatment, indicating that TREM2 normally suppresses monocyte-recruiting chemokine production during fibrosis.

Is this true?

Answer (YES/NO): NO